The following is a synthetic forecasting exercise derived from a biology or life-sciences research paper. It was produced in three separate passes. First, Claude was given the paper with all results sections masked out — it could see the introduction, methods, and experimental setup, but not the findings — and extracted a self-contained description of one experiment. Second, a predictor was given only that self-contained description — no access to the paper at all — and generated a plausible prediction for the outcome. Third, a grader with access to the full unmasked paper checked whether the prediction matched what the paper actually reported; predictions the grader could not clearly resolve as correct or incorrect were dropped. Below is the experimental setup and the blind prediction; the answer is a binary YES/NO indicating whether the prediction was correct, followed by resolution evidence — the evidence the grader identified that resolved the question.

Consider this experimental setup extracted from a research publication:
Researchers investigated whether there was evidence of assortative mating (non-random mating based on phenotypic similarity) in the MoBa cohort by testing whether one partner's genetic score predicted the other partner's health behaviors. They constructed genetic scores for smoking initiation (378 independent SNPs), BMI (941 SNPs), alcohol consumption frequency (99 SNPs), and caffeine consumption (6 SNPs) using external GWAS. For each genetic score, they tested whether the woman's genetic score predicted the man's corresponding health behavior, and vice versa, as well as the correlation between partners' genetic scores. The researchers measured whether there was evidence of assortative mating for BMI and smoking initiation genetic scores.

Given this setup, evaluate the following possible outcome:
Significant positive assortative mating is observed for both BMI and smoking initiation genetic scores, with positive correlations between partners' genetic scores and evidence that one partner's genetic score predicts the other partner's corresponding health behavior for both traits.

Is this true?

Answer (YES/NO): YES